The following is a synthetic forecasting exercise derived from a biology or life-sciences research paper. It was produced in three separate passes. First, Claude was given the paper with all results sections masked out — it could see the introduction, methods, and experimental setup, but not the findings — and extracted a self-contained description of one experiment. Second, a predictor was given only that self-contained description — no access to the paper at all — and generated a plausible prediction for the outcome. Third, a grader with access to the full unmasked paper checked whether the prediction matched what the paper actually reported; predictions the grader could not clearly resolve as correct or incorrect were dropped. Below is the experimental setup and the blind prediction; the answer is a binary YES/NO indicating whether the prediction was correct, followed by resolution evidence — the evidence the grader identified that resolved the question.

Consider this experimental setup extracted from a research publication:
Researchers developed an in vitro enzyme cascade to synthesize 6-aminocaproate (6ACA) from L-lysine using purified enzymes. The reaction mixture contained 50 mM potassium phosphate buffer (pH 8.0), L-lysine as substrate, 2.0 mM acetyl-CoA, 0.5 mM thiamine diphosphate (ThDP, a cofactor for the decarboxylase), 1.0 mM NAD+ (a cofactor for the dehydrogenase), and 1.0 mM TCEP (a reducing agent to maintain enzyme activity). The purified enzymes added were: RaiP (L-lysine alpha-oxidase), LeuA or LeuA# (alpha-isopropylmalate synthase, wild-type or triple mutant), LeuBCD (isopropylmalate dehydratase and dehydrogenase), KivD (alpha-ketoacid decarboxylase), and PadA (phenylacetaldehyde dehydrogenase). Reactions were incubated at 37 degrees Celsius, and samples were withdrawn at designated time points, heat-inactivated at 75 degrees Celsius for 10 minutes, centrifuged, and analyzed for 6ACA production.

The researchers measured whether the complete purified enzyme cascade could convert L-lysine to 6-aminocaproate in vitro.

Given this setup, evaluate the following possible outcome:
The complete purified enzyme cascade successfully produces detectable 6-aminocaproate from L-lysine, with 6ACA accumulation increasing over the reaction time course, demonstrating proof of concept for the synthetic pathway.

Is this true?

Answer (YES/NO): YES